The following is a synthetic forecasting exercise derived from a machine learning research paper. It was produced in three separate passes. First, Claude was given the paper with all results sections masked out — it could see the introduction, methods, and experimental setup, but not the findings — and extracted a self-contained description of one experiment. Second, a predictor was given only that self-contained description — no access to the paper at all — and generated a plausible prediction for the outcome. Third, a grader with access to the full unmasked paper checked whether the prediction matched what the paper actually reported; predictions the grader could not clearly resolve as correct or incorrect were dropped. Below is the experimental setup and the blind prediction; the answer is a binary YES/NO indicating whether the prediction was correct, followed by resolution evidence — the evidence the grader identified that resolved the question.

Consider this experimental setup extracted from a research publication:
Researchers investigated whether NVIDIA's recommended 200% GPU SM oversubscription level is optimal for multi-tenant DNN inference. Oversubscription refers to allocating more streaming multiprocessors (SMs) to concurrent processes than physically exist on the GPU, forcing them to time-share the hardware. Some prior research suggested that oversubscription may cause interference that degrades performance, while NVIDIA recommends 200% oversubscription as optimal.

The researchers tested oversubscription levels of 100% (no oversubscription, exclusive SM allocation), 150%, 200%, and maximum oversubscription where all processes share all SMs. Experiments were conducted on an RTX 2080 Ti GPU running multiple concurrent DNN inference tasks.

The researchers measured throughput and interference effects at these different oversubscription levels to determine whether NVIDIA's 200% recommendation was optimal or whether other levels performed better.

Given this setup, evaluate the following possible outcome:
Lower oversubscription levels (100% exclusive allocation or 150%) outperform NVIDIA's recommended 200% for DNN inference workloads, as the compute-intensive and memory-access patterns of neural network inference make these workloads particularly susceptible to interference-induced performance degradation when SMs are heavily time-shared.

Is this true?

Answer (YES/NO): NO